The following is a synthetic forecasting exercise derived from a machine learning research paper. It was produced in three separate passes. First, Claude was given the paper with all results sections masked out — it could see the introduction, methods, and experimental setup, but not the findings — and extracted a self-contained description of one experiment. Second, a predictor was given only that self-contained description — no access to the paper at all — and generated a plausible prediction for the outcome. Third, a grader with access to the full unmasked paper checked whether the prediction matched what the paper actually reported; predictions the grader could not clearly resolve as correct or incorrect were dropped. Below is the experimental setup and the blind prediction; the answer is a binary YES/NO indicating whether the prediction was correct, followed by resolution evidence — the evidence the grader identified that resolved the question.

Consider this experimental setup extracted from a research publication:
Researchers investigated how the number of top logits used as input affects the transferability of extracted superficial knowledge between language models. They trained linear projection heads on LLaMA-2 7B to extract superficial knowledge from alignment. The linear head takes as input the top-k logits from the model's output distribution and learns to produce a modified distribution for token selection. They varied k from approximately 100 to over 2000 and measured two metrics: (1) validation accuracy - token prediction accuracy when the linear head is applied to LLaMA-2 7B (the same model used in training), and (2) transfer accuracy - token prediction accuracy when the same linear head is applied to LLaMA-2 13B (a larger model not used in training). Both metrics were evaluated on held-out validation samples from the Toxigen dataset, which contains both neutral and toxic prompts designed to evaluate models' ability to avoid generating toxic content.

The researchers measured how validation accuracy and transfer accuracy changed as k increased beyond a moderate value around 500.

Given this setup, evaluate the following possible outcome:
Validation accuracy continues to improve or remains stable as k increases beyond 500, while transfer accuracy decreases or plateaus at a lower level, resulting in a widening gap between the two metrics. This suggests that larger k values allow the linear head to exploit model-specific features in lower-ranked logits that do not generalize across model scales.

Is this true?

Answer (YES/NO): YES